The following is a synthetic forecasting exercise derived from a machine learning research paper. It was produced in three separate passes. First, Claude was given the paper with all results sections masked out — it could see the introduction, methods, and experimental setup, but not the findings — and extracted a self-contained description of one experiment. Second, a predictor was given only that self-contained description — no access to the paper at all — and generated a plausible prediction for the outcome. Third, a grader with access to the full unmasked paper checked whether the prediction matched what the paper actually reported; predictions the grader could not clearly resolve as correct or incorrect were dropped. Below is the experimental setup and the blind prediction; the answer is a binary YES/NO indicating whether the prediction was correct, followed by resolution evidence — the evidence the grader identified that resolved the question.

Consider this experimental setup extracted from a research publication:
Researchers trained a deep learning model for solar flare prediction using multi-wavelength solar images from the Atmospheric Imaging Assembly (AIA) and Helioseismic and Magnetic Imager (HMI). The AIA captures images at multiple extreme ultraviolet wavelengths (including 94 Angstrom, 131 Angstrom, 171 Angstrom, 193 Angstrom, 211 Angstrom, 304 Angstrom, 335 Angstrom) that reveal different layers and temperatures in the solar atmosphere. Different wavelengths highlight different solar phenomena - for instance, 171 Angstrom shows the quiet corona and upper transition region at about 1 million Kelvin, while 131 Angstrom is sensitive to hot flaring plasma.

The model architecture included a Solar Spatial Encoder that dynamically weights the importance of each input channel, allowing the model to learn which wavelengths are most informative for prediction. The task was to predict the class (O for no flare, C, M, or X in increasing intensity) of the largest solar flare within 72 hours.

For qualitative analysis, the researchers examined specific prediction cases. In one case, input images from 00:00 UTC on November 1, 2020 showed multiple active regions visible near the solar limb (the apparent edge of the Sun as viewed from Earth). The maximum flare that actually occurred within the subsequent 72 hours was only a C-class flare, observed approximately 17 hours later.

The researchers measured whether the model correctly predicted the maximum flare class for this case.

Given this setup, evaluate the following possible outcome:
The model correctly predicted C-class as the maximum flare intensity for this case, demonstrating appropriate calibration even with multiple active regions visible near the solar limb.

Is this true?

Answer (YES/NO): NO